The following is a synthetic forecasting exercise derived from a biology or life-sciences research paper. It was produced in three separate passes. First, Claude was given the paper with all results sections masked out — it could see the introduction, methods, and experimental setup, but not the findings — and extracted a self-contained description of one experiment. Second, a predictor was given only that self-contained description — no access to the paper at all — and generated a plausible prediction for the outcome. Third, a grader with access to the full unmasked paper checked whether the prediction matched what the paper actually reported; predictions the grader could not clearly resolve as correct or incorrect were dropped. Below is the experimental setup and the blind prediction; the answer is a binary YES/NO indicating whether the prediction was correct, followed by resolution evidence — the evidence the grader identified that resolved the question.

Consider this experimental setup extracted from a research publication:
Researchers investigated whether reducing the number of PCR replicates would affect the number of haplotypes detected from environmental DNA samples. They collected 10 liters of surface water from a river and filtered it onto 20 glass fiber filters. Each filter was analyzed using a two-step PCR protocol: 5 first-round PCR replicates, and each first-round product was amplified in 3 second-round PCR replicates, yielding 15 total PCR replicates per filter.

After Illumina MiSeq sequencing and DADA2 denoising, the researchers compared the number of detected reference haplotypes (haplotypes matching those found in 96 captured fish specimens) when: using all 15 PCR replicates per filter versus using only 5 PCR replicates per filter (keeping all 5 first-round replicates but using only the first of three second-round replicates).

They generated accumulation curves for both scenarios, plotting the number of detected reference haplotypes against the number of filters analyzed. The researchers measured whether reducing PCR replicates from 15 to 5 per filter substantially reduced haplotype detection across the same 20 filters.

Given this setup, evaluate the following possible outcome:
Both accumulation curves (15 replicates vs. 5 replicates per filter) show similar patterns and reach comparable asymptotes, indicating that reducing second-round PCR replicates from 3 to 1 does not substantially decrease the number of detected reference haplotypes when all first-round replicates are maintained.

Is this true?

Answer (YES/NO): YES